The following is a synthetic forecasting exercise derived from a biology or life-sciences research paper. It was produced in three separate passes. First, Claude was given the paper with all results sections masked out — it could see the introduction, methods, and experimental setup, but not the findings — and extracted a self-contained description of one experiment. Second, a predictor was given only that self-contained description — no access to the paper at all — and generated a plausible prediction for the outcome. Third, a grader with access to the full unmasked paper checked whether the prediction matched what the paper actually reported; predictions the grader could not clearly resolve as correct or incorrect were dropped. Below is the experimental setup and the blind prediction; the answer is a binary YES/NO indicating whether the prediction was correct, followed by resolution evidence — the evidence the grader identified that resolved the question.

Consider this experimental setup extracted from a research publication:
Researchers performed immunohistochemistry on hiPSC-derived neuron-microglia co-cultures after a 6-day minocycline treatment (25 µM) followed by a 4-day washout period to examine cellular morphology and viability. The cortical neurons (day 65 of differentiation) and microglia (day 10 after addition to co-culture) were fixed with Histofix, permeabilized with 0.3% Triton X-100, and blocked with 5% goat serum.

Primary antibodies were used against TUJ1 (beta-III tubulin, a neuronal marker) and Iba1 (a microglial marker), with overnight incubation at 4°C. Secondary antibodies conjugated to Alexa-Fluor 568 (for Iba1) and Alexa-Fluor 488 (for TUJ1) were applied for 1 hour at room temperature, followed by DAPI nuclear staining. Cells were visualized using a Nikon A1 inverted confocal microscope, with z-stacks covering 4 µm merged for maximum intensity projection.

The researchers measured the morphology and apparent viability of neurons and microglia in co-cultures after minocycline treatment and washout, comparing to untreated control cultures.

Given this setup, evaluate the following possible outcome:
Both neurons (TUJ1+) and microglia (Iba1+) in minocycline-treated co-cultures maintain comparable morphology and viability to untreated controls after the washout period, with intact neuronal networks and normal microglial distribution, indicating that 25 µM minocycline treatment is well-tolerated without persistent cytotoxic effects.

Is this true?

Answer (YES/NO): YES